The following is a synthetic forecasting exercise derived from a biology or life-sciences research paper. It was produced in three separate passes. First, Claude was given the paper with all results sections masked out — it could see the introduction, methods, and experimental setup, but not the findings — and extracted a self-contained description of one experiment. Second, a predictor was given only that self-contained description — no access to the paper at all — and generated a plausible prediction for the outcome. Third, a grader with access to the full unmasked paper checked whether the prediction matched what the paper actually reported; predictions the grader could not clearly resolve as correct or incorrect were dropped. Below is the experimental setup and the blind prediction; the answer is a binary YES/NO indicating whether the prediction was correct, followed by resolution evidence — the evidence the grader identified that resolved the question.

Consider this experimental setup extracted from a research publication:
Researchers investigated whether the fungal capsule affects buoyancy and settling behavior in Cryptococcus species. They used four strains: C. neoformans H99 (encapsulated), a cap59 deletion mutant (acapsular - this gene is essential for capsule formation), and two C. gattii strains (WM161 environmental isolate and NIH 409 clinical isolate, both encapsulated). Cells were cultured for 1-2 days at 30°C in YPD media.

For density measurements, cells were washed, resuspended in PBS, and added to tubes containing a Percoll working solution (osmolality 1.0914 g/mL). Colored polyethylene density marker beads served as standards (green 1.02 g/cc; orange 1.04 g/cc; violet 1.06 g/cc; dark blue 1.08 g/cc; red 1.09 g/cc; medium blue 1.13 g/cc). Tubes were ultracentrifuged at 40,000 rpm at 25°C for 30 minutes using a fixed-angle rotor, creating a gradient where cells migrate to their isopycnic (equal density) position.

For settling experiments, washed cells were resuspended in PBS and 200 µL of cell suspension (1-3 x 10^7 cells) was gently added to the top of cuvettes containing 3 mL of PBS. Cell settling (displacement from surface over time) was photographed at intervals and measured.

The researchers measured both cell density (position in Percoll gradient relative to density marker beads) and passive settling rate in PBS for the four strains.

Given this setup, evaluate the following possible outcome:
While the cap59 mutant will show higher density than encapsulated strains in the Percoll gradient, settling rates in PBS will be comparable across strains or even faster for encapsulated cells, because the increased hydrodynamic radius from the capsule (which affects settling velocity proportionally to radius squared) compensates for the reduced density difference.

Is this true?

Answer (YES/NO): NO